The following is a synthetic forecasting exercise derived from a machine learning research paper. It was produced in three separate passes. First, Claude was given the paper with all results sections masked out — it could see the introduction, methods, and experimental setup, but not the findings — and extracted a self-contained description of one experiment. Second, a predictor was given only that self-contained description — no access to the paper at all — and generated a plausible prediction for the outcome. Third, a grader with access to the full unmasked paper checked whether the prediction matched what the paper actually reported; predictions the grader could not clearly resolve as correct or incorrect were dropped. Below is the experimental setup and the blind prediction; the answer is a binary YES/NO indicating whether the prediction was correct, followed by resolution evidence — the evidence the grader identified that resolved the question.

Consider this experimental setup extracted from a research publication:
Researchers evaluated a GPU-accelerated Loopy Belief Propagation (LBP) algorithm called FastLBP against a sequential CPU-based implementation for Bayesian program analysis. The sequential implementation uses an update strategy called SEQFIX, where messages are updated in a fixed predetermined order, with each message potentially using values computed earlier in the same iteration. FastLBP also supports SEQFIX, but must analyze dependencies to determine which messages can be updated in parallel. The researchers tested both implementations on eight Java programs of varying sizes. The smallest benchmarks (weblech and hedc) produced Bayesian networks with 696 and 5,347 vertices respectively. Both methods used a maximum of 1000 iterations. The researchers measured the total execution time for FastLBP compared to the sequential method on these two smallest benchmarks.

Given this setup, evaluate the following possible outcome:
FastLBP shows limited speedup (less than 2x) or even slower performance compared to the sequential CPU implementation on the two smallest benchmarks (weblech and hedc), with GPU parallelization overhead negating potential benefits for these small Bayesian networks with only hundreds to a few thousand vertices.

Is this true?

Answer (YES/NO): YES